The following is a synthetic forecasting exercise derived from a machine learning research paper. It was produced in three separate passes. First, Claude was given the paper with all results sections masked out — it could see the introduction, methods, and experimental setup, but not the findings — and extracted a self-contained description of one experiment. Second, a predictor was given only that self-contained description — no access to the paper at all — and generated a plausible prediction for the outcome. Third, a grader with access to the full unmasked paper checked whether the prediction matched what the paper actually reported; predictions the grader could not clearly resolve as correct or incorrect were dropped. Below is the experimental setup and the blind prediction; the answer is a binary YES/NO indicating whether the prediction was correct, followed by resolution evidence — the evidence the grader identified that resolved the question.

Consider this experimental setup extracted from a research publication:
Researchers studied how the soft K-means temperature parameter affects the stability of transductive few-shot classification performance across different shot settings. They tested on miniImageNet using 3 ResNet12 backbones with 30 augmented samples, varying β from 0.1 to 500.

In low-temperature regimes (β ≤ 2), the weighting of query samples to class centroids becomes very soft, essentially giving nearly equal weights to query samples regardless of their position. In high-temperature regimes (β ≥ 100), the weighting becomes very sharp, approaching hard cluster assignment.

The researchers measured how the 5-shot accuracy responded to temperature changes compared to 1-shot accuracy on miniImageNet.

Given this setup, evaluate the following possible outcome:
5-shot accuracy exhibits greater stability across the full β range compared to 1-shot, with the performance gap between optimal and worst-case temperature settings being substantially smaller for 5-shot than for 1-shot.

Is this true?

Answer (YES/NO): YES